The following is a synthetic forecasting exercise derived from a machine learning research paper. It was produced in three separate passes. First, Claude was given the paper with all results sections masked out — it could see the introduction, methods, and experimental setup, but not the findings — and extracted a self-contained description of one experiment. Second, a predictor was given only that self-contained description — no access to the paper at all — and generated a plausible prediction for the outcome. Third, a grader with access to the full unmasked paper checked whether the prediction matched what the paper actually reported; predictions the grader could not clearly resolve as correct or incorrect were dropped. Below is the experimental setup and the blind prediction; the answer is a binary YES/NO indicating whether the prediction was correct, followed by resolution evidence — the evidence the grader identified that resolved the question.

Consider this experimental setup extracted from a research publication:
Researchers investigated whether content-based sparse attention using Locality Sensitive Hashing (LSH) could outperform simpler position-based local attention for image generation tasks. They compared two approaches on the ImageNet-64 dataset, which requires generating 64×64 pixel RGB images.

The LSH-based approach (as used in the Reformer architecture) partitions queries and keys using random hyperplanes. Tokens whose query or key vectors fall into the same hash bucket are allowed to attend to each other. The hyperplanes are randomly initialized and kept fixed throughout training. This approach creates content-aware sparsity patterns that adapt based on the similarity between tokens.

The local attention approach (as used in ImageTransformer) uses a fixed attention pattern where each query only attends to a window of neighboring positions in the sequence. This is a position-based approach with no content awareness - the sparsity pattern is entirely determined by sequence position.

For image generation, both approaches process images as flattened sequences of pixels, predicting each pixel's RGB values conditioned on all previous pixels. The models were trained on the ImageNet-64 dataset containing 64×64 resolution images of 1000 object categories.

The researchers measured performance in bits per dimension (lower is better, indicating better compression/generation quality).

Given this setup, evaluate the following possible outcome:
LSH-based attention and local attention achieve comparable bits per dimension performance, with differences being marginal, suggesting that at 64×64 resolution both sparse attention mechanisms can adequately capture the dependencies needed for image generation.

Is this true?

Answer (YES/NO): NO